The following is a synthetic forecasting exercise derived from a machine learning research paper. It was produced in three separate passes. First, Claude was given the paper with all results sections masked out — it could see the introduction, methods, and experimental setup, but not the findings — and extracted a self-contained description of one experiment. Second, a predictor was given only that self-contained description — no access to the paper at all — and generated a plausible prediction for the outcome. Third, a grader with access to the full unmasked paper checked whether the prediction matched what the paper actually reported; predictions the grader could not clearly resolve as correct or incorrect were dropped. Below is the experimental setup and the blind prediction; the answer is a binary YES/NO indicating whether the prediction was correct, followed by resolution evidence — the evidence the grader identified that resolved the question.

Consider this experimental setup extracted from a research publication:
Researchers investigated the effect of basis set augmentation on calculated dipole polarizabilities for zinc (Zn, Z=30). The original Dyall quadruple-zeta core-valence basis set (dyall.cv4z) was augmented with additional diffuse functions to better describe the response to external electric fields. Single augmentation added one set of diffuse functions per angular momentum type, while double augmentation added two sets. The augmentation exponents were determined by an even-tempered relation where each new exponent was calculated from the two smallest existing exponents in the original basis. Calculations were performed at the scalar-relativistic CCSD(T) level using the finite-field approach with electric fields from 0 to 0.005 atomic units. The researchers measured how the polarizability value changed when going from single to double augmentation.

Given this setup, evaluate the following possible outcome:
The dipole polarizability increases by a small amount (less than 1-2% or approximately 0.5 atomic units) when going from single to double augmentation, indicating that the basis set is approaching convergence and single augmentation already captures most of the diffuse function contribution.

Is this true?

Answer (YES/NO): NO